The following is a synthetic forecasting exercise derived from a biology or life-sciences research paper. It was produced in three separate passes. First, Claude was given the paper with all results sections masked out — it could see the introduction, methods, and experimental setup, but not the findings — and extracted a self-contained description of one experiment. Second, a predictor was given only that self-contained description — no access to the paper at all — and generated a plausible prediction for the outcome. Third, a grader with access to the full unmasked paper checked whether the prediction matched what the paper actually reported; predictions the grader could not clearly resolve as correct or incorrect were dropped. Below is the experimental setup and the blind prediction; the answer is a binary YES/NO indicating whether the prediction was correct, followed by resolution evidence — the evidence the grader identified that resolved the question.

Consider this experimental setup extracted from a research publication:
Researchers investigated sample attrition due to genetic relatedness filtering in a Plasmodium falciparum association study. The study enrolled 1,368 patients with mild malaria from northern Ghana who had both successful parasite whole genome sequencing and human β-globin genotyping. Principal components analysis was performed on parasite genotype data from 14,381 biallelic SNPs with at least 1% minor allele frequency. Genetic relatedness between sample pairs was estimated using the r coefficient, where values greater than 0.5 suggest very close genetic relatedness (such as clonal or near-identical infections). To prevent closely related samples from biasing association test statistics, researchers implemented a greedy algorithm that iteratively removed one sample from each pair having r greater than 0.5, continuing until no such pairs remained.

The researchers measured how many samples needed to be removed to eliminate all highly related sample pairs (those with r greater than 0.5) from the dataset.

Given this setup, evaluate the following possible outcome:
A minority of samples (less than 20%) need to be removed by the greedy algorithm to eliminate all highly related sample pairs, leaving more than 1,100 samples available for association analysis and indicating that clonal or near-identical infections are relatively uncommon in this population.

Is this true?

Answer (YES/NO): YES